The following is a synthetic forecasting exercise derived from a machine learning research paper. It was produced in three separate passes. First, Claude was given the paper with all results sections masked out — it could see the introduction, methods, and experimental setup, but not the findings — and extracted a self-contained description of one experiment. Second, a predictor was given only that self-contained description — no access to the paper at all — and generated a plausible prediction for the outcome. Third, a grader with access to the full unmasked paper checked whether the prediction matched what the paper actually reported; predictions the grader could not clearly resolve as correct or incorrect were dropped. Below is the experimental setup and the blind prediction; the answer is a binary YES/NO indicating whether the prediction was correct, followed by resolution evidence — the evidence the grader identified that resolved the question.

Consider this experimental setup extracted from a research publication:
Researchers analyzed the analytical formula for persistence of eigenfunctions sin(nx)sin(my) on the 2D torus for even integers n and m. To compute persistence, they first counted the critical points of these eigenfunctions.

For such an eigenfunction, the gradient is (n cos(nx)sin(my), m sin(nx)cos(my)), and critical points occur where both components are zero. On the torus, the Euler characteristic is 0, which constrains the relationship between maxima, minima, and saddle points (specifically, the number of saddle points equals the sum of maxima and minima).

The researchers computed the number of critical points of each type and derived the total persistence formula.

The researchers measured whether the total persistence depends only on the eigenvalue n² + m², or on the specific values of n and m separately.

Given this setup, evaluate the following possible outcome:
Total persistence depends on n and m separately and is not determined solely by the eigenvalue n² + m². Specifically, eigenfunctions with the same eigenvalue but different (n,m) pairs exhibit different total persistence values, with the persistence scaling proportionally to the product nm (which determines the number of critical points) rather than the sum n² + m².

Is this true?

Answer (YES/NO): YES